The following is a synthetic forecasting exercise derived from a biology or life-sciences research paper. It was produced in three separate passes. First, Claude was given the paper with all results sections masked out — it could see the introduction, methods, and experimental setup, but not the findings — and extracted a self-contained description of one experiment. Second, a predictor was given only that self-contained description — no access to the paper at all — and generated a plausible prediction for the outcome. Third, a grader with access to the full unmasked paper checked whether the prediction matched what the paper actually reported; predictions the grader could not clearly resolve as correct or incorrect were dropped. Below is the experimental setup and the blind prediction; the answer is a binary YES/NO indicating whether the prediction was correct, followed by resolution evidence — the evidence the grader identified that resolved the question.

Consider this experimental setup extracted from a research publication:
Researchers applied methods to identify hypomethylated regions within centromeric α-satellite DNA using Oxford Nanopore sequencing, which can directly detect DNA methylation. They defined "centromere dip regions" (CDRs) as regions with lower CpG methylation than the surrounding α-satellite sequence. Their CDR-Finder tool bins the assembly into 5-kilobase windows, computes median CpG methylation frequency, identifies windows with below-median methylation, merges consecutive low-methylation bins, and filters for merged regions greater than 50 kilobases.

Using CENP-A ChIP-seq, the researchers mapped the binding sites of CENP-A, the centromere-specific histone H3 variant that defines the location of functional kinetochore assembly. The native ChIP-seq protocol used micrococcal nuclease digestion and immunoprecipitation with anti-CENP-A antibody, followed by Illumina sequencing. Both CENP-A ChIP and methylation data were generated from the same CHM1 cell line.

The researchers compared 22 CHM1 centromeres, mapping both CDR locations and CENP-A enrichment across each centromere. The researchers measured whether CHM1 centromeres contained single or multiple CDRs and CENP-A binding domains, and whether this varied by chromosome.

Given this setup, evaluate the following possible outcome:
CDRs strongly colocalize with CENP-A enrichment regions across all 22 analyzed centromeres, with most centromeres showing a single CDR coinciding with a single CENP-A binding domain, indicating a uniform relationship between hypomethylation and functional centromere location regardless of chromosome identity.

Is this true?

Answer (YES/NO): NO